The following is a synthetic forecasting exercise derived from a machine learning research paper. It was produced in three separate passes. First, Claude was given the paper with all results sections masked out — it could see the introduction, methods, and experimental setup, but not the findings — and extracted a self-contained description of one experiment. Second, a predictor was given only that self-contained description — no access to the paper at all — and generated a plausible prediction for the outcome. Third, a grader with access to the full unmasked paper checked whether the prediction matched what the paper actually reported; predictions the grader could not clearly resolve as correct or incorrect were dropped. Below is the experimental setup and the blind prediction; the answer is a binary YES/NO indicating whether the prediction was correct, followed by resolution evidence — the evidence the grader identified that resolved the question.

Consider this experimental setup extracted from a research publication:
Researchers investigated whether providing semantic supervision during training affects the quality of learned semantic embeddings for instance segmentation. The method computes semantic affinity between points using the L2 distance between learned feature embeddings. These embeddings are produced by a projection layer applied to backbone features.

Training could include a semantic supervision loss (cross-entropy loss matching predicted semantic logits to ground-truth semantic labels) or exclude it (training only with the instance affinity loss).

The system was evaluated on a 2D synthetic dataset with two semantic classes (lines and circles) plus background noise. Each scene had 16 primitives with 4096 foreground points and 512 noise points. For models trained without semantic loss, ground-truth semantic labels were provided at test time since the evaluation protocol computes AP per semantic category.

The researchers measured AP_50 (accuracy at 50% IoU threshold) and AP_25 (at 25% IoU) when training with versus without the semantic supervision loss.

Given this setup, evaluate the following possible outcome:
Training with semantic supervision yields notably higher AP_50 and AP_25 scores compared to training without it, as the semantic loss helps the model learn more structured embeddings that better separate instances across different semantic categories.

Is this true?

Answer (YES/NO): YES